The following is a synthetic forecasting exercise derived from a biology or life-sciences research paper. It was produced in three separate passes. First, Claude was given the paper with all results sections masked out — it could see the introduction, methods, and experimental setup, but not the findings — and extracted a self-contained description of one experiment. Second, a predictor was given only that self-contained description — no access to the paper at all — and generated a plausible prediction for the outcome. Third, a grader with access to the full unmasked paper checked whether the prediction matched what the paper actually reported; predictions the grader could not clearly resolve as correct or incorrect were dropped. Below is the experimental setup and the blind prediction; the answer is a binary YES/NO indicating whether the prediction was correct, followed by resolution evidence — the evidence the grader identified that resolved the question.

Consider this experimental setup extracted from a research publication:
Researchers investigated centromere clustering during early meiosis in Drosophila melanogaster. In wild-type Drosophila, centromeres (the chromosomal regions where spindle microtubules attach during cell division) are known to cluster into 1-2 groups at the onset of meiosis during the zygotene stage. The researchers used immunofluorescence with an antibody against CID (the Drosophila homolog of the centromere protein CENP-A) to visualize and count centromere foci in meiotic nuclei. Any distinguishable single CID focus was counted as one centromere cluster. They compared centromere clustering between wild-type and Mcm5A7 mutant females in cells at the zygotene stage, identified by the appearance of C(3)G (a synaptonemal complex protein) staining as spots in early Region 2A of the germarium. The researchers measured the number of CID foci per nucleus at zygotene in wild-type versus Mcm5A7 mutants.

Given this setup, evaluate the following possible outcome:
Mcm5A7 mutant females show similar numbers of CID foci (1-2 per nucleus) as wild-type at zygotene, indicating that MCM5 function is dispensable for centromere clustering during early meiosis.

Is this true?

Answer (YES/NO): NO